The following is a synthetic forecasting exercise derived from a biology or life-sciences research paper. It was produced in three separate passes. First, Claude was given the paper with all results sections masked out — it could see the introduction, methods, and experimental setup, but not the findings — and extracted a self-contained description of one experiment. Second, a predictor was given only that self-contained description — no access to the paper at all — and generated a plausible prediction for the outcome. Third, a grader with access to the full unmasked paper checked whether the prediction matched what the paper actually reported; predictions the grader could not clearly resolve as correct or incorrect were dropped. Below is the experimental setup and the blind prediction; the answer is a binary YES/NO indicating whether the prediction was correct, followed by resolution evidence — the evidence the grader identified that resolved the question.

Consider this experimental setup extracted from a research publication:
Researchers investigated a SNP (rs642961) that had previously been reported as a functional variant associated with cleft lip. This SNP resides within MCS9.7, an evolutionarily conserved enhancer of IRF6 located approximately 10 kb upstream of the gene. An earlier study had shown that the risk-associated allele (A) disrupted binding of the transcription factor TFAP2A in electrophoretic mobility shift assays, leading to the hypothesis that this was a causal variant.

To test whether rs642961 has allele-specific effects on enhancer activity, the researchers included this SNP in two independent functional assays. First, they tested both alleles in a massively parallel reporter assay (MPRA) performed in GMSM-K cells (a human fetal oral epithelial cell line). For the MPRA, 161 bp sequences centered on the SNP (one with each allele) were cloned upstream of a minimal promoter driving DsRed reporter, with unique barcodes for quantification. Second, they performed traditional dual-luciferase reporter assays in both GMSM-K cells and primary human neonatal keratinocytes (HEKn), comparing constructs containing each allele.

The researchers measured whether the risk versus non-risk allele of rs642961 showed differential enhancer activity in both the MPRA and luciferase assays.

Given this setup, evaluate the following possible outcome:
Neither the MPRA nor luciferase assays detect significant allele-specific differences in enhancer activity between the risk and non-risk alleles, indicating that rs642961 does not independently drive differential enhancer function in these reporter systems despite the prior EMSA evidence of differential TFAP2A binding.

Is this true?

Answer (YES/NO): YES